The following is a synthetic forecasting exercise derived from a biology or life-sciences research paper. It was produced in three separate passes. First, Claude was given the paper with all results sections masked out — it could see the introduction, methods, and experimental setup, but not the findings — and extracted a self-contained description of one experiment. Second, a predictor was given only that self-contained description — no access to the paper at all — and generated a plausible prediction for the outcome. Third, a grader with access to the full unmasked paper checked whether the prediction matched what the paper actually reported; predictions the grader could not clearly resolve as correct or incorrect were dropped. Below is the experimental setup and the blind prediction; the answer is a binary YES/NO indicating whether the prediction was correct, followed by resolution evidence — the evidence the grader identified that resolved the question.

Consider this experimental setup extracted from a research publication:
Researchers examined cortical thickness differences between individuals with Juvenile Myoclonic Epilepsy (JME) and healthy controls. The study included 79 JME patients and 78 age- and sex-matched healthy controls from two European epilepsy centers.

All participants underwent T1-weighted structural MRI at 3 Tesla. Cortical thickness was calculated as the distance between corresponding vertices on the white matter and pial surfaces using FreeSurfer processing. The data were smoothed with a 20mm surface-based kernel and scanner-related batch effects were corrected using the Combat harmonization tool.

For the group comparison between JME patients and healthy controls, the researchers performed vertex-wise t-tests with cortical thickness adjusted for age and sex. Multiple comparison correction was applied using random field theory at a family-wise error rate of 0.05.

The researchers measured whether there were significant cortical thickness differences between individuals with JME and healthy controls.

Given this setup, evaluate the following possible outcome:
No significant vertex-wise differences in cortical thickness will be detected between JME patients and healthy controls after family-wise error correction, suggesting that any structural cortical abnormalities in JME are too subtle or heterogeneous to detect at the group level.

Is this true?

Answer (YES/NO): NO